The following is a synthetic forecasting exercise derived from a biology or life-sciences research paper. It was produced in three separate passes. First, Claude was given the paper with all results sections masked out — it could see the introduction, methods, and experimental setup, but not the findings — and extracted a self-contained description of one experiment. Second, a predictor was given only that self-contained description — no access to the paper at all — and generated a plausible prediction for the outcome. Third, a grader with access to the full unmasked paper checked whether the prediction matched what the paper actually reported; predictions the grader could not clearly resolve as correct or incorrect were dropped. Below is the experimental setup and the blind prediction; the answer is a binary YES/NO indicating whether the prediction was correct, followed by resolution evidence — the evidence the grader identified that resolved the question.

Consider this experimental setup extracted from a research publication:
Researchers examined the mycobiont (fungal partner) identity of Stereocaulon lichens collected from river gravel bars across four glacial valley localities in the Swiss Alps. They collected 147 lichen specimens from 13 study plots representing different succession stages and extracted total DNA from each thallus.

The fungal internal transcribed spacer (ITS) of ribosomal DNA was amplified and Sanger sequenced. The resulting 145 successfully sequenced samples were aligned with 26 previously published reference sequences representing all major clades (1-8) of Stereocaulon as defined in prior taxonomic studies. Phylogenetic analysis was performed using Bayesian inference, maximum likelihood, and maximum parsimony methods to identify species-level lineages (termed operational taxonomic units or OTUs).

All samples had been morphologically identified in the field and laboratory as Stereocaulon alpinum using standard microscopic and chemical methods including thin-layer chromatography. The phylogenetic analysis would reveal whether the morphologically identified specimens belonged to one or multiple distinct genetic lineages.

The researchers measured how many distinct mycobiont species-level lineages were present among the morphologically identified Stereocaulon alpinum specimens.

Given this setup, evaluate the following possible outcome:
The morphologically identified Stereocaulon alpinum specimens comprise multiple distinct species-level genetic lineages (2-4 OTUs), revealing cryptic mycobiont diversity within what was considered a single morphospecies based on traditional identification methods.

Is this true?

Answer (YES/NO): YES